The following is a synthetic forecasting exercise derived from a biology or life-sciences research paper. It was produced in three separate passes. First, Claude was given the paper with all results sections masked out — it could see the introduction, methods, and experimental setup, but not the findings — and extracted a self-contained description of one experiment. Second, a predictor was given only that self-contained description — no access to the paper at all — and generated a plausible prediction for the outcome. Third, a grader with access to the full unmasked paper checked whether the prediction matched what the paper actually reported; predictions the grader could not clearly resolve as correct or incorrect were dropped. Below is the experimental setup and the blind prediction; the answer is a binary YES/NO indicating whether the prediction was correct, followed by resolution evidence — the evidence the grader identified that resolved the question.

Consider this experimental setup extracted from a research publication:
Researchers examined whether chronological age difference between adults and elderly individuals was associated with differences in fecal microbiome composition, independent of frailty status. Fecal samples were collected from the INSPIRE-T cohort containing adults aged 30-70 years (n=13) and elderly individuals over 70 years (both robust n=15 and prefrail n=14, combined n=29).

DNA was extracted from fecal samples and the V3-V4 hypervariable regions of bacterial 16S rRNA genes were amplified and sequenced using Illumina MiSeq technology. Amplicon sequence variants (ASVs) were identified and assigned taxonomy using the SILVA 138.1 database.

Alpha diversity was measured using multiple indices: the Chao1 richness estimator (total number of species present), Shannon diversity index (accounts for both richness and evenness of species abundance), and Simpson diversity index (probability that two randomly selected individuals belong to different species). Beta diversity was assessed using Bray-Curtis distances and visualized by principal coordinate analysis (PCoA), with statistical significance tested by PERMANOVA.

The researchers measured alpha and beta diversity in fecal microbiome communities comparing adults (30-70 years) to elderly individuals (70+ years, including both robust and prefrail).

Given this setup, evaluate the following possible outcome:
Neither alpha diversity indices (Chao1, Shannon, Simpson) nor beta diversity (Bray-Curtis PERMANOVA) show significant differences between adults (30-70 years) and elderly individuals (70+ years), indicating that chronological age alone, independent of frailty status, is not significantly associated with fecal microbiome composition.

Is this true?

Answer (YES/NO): YES